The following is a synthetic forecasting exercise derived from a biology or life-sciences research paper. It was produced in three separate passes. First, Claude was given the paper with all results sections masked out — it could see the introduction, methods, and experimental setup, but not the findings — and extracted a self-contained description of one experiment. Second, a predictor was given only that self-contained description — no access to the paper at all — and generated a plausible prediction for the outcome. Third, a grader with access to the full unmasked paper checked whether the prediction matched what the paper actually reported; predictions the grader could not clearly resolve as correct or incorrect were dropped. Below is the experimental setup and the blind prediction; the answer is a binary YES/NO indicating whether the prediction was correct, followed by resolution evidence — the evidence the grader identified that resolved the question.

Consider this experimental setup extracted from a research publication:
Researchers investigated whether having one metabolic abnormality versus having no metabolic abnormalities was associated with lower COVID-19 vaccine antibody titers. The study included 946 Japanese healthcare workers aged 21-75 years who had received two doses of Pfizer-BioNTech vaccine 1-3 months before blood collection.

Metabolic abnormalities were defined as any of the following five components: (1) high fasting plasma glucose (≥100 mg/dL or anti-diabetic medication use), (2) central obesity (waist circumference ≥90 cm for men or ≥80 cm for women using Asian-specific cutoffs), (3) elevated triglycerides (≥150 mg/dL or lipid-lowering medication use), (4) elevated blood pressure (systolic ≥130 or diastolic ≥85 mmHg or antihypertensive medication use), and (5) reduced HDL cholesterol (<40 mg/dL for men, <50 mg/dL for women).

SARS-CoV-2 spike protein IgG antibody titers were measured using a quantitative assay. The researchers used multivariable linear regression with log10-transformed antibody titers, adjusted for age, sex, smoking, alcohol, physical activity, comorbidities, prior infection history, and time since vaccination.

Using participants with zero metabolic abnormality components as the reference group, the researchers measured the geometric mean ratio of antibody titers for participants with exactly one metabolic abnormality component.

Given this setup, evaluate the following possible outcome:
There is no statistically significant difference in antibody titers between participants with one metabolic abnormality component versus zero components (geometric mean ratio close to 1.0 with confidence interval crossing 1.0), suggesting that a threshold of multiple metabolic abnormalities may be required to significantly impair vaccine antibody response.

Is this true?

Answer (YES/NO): YES